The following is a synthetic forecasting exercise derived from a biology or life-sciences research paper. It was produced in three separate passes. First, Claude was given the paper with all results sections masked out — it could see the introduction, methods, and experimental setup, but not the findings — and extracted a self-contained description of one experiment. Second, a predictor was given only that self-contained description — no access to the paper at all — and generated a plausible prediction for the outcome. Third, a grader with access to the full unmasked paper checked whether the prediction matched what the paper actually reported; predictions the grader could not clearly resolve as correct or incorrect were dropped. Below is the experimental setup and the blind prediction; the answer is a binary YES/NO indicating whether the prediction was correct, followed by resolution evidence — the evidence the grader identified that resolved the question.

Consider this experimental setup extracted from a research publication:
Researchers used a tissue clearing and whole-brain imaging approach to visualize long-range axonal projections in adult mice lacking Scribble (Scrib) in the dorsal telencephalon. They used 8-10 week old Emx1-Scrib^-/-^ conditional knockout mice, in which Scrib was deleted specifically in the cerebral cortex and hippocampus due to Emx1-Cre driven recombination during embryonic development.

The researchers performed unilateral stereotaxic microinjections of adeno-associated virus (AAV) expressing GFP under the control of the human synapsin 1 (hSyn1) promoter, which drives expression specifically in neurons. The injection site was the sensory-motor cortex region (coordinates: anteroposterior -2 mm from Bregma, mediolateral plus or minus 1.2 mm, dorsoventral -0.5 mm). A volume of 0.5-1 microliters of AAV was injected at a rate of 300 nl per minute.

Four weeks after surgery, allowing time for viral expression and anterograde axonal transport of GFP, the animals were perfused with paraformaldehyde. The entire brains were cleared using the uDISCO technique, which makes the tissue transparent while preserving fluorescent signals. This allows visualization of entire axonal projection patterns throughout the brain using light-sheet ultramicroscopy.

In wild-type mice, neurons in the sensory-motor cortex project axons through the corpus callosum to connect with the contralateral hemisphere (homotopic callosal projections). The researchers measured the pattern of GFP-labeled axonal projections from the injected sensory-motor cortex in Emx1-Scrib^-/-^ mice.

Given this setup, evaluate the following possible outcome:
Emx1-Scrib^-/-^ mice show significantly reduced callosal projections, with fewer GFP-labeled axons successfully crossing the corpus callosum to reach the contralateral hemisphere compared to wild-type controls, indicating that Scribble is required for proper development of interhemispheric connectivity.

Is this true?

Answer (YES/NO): NO